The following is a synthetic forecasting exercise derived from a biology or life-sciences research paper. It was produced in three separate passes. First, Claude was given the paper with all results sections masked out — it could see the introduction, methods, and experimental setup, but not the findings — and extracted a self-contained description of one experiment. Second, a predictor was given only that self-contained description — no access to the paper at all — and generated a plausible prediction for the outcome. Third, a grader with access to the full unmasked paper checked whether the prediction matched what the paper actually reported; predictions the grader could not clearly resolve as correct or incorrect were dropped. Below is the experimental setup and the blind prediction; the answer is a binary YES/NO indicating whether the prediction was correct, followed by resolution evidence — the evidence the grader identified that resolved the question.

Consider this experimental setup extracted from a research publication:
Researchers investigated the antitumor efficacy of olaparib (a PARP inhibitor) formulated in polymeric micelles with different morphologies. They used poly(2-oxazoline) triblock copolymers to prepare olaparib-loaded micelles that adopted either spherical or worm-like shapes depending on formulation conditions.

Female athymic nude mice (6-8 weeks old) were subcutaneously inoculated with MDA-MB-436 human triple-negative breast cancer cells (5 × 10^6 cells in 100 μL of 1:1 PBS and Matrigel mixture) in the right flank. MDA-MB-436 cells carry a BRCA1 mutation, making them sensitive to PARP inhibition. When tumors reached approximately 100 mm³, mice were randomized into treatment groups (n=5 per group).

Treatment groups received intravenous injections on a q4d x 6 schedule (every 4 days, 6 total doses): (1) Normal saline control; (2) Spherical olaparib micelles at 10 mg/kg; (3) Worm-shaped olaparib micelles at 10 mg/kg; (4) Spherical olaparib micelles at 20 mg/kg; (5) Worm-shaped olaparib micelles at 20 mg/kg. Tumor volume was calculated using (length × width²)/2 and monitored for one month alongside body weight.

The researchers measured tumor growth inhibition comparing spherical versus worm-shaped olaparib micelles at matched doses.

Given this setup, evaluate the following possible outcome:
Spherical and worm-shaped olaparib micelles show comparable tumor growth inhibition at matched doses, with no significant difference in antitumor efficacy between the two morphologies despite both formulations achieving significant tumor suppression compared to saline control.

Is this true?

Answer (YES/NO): NO